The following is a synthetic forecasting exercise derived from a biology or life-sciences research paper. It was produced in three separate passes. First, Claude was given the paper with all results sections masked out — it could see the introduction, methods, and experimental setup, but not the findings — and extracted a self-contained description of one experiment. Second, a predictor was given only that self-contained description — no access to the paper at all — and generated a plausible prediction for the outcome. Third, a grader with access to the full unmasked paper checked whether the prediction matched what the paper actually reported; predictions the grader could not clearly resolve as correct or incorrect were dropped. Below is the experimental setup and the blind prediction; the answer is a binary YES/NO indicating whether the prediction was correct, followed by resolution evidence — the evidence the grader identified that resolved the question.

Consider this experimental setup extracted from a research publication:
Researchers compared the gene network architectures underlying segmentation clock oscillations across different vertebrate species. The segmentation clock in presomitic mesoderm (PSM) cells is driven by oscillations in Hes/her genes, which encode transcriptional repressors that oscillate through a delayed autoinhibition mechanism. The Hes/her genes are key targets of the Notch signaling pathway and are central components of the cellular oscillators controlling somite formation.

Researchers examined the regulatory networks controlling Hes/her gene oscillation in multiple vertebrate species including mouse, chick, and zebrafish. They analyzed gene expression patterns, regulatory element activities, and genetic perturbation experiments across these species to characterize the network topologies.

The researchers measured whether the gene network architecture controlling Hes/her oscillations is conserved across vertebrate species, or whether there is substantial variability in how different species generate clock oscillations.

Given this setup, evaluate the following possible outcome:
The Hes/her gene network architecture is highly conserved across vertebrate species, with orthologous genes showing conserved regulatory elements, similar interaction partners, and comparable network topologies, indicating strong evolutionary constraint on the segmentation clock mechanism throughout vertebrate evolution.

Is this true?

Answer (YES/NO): NO